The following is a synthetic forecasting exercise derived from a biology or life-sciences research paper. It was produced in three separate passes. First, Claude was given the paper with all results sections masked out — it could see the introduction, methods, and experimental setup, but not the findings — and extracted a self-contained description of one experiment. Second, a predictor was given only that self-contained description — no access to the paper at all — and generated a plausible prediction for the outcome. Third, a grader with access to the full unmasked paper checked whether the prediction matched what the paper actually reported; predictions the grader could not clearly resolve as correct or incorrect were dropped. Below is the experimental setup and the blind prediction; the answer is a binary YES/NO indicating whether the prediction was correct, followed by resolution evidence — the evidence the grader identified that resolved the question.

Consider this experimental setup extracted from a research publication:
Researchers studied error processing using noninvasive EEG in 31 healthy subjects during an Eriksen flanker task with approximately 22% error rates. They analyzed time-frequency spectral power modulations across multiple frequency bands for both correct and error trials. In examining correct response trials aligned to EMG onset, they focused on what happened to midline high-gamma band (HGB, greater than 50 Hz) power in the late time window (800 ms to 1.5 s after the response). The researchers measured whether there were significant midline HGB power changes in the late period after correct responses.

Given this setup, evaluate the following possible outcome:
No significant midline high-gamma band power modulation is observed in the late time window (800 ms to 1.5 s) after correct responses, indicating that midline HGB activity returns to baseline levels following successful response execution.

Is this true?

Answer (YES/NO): NO